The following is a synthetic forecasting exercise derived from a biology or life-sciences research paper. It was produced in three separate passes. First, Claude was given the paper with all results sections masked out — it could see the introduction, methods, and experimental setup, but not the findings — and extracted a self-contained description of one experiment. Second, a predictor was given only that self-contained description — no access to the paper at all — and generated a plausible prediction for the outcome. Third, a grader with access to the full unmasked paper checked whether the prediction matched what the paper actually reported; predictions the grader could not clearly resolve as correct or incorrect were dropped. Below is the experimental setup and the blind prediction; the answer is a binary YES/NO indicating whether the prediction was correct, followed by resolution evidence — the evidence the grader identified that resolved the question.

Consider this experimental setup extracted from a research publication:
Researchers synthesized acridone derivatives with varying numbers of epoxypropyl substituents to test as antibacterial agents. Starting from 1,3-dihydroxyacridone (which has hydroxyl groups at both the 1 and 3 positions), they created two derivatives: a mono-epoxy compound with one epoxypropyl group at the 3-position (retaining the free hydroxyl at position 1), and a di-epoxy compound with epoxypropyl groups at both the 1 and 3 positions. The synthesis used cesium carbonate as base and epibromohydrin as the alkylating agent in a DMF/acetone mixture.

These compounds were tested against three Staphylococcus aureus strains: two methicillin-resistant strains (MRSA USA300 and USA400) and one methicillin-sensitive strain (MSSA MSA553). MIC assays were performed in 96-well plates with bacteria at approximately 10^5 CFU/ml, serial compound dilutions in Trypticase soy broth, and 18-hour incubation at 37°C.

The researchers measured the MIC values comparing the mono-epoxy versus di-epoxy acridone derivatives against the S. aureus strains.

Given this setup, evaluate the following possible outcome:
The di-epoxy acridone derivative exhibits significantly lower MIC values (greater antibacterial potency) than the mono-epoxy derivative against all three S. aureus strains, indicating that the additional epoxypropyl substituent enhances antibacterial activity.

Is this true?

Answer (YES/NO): YES